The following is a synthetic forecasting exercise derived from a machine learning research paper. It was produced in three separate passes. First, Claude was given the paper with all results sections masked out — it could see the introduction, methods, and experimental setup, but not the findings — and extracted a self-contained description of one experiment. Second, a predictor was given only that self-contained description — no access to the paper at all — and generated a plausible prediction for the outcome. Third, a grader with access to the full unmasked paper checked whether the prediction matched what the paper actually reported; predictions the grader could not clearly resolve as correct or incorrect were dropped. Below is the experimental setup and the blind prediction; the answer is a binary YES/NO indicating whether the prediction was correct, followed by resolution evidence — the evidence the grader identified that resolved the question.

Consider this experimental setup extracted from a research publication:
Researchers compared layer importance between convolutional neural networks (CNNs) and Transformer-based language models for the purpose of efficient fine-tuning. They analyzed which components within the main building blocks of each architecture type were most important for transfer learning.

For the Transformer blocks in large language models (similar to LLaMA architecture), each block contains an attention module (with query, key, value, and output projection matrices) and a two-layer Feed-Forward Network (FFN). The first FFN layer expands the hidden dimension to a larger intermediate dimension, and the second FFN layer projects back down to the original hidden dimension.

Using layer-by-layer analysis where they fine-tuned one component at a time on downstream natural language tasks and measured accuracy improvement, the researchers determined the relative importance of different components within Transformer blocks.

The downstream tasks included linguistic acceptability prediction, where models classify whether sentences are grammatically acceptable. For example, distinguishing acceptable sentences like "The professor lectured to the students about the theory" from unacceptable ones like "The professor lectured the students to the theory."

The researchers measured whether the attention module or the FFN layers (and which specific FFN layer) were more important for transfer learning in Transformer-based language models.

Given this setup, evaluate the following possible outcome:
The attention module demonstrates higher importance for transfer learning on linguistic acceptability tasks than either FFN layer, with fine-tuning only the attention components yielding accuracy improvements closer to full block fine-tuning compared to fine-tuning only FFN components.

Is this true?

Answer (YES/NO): NO